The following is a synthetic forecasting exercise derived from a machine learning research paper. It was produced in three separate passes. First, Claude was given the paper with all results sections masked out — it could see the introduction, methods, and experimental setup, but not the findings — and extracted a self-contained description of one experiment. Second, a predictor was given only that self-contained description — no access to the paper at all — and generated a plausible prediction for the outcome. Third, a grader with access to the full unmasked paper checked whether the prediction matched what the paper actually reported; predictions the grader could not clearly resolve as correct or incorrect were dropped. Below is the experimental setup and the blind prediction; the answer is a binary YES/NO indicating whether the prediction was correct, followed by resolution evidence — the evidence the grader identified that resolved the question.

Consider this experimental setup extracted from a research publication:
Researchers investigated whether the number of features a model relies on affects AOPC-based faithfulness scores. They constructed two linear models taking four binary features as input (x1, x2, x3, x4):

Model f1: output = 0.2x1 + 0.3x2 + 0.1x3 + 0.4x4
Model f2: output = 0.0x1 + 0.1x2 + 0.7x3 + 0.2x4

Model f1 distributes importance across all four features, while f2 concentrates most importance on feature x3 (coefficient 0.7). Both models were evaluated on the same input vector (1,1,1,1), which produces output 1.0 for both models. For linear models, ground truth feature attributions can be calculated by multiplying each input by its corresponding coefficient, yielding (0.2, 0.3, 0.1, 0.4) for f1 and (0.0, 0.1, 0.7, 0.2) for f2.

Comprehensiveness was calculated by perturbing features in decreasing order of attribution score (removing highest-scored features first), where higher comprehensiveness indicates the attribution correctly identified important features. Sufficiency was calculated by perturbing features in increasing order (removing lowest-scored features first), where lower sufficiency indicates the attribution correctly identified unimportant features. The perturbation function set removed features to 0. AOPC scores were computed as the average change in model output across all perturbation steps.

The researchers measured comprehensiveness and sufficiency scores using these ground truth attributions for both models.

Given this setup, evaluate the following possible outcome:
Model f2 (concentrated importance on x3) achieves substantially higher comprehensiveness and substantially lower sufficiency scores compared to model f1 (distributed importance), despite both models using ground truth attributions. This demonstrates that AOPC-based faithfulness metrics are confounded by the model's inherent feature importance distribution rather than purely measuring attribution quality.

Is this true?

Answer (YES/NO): YES